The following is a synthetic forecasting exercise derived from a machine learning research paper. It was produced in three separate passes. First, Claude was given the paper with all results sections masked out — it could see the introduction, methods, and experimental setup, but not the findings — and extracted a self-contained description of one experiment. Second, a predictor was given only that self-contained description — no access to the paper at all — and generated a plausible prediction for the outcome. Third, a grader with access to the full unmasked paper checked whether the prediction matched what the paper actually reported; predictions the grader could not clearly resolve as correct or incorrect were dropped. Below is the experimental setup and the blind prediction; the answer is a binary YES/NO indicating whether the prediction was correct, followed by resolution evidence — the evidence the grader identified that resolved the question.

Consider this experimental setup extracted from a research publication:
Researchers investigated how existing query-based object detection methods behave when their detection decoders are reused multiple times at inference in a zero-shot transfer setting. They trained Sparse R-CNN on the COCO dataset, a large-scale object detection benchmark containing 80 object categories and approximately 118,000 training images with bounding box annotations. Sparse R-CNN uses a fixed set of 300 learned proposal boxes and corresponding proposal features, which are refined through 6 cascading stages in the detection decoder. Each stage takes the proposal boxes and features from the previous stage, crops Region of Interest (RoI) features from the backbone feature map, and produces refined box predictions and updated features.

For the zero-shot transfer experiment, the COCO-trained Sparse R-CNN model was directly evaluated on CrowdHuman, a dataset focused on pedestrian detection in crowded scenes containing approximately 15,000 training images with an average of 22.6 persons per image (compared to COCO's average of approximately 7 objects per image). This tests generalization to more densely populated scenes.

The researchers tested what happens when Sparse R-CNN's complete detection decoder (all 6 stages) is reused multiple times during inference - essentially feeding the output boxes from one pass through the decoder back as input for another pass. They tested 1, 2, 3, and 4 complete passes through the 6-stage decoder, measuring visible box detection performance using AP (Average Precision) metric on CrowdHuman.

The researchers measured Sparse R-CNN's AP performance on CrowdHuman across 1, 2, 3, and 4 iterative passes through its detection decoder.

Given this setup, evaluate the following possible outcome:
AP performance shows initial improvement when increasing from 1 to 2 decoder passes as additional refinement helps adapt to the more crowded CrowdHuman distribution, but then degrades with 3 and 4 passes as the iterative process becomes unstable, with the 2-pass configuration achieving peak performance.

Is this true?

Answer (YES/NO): NO